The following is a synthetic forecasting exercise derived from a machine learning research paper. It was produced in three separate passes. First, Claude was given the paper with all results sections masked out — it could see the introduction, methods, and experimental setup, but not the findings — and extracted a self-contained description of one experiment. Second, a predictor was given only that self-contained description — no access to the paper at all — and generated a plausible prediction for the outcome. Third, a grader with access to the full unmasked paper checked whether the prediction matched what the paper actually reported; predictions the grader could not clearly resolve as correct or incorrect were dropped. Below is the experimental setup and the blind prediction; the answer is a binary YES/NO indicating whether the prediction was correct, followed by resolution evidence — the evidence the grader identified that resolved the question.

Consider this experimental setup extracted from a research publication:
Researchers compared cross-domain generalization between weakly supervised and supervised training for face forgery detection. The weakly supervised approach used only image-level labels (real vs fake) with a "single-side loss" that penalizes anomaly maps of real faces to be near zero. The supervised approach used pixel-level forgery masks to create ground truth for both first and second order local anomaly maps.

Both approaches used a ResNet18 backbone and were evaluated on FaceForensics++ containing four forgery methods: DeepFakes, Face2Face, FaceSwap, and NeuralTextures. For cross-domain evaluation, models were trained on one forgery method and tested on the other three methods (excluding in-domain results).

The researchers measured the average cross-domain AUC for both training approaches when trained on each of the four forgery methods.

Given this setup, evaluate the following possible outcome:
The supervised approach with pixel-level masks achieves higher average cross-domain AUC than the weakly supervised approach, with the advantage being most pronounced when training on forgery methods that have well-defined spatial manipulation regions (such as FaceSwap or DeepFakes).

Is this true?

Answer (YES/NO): NO